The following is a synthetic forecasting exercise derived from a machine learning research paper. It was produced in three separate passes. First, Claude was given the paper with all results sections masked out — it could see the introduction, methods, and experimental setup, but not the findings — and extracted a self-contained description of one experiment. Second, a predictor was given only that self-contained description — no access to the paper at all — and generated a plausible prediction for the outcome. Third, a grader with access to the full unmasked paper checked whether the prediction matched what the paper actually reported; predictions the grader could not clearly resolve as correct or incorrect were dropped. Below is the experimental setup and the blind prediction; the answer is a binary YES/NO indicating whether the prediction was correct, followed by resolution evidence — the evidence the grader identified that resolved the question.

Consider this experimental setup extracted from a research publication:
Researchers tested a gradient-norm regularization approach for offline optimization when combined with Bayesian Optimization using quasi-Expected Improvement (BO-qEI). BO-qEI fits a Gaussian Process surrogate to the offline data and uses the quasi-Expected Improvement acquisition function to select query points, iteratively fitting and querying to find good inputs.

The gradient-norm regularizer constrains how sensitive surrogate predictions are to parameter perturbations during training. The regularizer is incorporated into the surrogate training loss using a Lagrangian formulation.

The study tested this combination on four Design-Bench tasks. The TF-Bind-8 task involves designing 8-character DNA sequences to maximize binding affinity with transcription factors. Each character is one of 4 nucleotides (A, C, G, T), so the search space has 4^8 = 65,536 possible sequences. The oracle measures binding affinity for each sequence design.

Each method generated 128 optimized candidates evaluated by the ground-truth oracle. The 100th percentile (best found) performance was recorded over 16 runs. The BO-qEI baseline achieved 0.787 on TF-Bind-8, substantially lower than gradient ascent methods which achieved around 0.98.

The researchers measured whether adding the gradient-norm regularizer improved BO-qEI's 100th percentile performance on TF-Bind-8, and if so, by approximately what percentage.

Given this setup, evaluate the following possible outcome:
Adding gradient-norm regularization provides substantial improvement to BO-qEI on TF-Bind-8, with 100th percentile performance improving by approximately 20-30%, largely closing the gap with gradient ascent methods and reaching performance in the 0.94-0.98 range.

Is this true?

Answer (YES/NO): NO